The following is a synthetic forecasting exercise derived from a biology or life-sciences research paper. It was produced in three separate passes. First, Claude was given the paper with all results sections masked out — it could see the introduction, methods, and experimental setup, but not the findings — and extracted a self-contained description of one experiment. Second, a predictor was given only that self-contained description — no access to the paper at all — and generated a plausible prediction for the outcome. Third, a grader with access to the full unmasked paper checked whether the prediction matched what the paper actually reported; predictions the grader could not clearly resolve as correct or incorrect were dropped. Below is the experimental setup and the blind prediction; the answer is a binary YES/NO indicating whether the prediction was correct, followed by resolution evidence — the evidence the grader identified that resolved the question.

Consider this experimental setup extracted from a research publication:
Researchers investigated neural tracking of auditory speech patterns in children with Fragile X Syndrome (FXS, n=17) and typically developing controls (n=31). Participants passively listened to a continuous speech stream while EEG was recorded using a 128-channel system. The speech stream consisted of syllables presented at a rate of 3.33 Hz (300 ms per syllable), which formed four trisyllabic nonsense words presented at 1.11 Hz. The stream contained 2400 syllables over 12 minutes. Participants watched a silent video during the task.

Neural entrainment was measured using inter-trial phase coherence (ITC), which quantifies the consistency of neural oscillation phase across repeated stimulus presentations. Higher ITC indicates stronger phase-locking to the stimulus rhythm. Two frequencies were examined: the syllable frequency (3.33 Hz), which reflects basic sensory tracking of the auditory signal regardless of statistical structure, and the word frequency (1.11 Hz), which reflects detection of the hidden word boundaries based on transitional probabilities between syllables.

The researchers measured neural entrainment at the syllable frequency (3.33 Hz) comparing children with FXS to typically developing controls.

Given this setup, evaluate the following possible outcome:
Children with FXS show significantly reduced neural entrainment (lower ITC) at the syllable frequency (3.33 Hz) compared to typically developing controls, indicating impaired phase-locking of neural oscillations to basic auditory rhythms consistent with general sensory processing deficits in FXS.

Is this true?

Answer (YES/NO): NO